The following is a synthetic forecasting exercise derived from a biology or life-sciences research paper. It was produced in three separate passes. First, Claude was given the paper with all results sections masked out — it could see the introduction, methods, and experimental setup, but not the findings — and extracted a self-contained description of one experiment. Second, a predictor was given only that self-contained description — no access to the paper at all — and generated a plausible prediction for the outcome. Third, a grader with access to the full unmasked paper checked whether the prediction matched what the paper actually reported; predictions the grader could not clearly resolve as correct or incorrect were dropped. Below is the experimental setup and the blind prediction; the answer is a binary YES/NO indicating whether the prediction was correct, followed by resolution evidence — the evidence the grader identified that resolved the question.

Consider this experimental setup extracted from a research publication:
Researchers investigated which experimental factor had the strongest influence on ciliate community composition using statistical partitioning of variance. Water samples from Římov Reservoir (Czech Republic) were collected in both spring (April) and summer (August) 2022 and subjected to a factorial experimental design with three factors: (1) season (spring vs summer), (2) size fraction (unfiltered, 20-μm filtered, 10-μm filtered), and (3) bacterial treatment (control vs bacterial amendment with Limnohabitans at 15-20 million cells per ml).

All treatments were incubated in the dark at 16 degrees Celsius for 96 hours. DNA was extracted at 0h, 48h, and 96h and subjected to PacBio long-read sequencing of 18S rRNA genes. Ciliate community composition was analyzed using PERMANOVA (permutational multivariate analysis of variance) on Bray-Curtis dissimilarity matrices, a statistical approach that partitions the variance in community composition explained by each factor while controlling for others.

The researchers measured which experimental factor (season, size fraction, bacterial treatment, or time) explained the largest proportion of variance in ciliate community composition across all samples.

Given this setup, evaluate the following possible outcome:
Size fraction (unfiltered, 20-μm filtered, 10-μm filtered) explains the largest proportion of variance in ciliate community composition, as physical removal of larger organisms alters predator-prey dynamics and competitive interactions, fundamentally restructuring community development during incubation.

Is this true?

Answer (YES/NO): NO